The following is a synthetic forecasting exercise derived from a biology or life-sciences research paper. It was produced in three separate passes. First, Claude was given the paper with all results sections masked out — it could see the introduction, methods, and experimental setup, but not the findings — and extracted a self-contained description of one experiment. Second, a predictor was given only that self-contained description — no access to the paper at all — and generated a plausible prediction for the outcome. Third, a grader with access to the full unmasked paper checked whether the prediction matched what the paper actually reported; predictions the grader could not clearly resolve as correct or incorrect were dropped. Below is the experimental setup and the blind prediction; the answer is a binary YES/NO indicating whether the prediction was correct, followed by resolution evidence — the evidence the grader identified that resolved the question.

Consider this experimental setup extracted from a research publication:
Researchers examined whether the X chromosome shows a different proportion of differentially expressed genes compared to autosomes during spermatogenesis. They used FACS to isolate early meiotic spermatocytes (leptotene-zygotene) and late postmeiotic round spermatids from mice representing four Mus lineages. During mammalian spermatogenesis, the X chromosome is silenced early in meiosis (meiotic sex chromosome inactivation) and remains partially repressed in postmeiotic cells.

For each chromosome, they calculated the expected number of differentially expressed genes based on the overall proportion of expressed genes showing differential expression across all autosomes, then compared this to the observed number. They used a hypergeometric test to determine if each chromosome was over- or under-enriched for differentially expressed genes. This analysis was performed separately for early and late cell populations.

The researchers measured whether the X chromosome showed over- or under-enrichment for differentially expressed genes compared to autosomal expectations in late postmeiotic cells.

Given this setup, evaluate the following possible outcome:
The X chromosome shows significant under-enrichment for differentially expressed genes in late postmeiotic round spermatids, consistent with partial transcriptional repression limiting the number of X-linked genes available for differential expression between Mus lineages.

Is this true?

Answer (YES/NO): YES